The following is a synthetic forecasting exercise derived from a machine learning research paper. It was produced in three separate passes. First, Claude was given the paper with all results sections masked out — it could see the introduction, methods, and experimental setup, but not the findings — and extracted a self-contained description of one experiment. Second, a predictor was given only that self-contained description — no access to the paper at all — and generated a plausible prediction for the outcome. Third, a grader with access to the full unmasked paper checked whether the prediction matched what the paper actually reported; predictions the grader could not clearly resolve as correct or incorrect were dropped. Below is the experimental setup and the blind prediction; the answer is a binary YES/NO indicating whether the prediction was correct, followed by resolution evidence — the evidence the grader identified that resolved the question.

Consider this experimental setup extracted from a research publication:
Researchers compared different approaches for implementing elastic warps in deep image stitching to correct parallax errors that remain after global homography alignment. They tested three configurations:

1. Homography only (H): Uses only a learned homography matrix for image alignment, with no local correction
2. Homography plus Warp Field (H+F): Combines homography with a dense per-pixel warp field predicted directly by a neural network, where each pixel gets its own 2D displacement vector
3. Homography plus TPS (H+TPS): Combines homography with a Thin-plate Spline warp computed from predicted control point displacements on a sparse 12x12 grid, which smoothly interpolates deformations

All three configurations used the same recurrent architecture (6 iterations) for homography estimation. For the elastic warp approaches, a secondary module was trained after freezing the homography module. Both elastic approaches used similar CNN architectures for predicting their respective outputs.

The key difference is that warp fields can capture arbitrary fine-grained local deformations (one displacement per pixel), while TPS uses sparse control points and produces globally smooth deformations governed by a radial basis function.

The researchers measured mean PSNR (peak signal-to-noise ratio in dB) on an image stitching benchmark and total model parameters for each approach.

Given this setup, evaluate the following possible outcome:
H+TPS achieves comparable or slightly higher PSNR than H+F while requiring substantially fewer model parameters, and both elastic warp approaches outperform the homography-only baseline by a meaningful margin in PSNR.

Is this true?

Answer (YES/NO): NO